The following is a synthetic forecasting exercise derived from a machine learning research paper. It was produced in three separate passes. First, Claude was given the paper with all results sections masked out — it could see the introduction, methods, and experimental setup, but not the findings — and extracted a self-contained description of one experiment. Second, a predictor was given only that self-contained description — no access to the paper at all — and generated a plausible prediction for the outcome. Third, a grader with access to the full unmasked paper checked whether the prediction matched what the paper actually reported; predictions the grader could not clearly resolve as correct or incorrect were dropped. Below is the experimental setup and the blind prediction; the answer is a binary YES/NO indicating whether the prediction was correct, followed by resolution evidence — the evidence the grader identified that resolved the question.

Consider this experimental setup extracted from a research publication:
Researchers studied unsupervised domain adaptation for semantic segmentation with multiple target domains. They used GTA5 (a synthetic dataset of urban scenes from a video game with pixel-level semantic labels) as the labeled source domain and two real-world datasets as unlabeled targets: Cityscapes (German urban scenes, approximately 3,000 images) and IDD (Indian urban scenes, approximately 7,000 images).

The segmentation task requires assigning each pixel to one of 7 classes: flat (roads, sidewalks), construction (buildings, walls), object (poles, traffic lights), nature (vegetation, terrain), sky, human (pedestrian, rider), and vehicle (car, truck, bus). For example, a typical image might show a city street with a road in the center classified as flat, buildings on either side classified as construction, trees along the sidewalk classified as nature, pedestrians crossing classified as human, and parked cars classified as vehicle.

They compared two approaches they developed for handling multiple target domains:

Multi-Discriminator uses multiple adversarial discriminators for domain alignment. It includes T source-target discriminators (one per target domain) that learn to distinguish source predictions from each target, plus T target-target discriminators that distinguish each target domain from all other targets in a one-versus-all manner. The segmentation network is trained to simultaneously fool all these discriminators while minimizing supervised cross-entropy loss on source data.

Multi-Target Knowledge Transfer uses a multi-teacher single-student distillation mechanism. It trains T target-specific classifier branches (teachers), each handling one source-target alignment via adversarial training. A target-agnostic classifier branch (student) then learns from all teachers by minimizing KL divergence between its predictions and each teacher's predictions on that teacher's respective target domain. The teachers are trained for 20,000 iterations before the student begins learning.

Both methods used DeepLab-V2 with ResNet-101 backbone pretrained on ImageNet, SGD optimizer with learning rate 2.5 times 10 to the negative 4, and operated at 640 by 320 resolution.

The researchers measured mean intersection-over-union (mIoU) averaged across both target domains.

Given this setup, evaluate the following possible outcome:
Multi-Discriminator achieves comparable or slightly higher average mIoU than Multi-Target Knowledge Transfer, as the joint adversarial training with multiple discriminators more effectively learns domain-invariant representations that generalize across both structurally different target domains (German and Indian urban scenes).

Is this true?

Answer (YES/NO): NO